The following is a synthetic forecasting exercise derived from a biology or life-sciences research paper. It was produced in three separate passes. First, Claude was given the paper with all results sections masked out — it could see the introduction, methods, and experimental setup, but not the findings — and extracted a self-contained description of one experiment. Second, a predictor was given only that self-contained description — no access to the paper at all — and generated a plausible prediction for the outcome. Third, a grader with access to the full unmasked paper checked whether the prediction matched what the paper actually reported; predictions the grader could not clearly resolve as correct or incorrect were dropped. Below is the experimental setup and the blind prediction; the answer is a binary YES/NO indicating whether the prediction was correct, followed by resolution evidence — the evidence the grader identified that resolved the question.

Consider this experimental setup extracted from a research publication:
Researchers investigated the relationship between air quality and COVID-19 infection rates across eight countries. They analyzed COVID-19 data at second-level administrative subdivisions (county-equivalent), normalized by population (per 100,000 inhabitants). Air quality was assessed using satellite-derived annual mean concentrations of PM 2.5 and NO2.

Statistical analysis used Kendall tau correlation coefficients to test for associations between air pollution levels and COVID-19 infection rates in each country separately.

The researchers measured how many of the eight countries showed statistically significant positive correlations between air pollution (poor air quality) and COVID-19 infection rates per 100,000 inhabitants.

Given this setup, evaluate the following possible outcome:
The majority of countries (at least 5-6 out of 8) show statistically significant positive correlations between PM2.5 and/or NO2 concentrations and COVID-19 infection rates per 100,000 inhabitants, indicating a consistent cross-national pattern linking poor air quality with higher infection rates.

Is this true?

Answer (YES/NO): YES